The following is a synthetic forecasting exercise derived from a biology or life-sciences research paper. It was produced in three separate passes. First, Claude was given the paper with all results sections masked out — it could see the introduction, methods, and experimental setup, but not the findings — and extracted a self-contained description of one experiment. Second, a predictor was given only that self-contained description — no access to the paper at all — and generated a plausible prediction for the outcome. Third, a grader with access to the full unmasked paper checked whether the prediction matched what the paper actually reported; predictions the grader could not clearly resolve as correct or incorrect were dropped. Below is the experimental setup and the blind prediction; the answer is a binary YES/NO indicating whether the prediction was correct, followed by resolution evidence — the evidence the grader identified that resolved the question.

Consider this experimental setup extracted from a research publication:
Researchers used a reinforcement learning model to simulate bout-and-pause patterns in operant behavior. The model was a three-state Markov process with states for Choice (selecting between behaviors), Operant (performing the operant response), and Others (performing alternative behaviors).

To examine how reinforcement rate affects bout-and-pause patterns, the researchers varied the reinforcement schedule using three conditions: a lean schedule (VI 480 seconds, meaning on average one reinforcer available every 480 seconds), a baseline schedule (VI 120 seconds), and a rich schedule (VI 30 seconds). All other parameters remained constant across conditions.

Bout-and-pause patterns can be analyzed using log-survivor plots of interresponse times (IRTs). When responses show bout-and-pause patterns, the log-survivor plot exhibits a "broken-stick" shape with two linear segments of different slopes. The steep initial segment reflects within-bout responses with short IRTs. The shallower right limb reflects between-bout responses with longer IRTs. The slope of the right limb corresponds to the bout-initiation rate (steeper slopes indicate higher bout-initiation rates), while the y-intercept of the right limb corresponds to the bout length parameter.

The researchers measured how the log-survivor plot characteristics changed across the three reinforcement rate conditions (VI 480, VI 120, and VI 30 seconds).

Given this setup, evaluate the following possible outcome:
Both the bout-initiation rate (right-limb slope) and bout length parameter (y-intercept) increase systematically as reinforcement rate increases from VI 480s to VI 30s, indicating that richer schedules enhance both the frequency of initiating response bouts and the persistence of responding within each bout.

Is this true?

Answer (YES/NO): YES